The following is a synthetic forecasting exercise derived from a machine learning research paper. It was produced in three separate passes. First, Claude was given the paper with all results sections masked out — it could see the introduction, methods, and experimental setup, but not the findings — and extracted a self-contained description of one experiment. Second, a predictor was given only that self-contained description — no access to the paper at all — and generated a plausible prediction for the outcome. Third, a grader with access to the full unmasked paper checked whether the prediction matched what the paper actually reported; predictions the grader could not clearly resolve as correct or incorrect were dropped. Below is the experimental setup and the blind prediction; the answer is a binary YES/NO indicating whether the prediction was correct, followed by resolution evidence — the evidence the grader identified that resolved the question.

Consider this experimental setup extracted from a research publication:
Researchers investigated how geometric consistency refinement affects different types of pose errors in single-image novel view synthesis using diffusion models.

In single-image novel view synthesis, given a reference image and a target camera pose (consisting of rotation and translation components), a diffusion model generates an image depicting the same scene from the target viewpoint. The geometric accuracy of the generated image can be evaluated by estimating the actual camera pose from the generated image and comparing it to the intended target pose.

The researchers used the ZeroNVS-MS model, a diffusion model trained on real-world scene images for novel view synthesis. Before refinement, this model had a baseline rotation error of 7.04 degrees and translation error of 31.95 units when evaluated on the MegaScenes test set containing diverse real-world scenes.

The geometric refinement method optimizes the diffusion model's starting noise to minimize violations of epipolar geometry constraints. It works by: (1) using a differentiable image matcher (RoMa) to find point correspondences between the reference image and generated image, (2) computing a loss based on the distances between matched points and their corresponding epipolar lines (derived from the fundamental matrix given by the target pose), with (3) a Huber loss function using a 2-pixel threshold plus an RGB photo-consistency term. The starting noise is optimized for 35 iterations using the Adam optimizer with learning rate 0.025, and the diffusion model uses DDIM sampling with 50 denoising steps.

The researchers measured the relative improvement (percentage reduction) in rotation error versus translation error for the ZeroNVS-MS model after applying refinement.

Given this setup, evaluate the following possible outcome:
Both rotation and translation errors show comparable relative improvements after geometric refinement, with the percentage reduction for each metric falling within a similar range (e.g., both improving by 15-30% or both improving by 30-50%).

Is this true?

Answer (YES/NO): NO